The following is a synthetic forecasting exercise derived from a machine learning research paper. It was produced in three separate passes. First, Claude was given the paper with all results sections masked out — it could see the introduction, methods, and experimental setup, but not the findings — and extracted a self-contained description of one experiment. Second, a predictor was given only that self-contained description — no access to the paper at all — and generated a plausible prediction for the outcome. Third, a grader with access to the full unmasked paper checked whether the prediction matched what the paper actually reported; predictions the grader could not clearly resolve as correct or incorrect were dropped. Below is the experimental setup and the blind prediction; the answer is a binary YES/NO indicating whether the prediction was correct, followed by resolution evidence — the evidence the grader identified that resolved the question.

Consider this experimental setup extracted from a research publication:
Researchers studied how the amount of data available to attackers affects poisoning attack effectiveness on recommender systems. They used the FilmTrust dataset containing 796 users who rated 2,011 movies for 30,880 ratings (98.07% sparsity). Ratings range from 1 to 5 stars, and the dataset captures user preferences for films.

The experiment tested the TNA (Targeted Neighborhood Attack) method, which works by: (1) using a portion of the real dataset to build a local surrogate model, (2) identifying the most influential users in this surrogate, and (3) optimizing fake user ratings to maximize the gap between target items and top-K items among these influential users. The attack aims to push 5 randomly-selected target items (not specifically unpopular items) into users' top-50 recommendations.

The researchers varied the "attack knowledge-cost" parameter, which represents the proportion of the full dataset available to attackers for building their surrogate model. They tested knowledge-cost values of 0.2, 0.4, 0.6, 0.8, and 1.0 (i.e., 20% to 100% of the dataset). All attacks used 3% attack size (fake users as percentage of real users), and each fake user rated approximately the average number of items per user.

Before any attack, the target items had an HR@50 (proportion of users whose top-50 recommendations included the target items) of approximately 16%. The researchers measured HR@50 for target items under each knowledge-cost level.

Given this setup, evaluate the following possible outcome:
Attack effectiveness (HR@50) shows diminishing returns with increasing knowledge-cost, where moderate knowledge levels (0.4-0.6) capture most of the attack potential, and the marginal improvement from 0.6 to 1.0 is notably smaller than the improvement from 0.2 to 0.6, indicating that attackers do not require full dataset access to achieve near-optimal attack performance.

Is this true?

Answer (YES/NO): NO